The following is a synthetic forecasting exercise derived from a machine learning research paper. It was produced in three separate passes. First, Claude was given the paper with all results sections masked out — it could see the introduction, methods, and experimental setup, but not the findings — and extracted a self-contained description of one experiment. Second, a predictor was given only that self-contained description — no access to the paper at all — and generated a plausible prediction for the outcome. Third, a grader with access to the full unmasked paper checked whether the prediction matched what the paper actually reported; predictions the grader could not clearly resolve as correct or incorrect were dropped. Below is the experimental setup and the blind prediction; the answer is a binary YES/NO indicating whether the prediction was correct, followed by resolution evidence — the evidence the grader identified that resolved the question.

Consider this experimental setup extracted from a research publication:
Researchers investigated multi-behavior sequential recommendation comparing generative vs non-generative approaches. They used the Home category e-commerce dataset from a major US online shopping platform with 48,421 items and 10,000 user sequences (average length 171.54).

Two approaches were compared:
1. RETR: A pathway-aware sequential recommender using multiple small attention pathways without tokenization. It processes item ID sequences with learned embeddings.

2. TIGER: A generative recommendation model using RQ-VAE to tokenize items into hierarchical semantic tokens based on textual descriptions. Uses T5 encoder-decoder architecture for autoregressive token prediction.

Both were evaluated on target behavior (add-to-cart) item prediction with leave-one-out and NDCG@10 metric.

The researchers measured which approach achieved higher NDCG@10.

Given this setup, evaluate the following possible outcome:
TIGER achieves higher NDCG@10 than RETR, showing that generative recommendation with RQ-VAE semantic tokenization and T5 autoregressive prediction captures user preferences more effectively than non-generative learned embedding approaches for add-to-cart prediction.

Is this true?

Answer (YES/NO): NO